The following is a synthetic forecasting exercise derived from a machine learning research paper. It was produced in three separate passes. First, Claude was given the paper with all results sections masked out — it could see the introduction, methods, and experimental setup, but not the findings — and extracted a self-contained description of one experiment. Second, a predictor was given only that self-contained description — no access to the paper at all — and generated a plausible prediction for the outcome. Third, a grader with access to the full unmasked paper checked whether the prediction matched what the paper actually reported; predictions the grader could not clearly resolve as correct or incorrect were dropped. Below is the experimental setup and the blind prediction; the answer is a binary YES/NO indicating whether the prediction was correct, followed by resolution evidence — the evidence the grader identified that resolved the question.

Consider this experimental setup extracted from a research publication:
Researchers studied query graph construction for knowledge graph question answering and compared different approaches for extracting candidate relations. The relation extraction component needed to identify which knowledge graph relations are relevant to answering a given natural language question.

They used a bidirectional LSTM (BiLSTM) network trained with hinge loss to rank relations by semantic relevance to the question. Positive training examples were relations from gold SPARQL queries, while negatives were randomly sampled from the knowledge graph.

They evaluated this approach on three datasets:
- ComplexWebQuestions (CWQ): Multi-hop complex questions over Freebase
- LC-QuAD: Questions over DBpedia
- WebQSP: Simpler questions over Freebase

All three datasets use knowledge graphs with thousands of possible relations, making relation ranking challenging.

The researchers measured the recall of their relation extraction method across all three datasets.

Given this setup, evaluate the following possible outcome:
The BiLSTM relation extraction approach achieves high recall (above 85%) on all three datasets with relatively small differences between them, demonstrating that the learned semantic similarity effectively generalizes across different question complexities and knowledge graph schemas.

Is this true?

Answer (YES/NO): YES